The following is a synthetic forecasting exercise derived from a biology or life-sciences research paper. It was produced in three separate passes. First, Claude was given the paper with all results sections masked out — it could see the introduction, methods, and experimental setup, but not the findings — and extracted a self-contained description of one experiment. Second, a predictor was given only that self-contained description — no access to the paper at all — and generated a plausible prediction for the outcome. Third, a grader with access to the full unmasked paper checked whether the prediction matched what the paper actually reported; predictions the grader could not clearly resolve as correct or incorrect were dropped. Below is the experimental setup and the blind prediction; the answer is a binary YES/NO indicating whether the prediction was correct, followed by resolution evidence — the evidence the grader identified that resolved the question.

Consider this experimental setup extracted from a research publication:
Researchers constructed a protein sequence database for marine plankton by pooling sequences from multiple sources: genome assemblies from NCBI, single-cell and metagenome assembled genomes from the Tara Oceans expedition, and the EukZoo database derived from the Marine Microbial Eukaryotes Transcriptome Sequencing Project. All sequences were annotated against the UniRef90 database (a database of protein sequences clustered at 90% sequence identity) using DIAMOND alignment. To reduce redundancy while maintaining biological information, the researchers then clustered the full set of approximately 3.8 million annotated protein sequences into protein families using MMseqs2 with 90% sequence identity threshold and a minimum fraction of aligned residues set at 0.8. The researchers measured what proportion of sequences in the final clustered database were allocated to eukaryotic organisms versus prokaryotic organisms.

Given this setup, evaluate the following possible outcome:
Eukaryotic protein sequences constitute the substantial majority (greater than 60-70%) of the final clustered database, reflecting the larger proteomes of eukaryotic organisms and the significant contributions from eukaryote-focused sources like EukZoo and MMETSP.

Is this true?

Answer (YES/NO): YES